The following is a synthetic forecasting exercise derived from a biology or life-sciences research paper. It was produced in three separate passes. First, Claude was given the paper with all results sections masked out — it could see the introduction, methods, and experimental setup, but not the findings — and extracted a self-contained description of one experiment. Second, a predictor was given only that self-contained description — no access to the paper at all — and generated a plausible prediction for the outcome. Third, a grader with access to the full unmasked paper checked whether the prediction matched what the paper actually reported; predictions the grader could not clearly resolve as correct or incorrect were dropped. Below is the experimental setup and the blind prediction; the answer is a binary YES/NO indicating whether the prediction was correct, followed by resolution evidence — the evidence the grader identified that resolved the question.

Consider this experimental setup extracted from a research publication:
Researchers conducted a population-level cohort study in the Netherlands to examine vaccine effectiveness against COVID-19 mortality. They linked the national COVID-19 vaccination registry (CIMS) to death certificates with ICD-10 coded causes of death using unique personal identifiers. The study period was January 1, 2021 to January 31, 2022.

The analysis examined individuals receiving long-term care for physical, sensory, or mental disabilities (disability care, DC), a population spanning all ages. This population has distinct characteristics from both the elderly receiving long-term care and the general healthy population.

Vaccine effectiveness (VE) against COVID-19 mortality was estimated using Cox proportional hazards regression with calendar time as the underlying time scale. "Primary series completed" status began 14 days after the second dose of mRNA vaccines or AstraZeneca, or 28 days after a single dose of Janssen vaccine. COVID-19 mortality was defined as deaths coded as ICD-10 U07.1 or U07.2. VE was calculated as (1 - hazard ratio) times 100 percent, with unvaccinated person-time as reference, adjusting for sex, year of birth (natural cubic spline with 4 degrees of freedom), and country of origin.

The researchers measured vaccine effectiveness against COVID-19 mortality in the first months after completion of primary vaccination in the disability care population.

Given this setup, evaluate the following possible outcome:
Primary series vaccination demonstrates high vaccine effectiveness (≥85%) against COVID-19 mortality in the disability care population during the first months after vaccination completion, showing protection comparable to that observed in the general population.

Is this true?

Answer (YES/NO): YES